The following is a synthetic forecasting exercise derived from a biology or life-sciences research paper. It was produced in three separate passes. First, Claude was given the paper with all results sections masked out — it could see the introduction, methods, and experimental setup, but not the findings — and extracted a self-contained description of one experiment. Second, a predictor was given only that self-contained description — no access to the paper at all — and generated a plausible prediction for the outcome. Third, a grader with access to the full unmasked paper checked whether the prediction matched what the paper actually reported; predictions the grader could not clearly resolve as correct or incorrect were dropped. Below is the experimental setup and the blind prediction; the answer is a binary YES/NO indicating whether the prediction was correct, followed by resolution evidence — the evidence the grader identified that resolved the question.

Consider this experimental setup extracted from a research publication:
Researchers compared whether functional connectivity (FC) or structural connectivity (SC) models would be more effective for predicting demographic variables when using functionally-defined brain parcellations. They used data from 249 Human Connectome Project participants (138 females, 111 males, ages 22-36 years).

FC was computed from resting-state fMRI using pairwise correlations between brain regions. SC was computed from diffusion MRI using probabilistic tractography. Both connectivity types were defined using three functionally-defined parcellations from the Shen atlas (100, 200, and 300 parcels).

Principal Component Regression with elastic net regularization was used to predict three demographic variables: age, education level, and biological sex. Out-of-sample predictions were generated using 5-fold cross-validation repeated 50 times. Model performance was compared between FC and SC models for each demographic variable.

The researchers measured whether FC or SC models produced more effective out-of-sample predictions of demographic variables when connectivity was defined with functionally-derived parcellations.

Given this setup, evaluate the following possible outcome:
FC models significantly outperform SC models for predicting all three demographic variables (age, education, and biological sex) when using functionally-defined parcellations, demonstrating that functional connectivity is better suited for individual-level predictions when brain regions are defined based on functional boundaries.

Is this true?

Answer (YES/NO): NO